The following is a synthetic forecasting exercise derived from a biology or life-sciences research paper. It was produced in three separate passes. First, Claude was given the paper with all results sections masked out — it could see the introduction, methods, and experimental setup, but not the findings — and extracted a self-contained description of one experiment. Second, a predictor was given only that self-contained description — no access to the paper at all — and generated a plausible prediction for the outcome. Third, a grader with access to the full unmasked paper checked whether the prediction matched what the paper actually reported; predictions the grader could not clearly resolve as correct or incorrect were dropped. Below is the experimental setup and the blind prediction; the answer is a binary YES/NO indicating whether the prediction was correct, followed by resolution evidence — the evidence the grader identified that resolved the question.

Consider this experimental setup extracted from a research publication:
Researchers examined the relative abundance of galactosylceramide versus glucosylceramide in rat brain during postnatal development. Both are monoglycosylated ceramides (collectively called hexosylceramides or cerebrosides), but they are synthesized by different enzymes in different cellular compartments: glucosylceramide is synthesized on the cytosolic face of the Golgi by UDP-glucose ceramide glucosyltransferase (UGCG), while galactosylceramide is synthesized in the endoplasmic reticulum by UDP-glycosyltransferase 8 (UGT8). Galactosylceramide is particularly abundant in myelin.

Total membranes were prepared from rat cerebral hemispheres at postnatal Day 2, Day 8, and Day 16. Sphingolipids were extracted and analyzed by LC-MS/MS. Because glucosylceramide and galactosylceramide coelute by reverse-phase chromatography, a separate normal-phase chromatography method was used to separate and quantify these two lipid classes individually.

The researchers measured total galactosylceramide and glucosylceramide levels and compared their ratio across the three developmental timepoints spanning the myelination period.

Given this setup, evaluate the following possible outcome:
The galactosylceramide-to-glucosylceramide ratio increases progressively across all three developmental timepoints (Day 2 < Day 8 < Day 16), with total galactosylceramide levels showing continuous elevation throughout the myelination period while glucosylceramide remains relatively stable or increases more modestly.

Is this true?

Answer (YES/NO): NO